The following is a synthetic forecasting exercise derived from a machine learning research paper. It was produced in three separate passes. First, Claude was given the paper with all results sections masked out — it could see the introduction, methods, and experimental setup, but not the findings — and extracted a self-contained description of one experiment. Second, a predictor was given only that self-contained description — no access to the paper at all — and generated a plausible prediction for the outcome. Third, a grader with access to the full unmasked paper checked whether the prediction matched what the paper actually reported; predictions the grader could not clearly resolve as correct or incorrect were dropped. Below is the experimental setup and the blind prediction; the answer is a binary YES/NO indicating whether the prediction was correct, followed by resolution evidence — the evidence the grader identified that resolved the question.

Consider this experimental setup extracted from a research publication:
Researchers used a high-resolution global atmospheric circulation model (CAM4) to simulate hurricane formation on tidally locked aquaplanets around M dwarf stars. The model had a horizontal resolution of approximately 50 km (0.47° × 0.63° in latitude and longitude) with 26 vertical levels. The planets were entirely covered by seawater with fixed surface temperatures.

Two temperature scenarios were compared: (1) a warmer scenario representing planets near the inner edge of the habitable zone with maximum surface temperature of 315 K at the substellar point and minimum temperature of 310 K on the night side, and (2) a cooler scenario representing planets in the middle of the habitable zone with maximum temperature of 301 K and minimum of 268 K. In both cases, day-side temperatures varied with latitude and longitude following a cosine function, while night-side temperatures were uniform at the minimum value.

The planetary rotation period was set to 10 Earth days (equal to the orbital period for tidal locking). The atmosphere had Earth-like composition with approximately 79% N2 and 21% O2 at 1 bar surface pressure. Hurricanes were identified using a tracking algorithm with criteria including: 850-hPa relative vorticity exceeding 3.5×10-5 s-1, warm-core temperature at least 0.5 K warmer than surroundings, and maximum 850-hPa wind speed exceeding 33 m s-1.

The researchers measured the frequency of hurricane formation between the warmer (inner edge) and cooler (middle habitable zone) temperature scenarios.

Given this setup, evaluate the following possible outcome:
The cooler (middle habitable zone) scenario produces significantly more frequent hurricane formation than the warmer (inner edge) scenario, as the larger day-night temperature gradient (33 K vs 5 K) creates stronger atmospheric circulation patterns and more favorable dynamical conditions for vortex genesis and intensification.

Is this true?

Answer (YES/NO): NO